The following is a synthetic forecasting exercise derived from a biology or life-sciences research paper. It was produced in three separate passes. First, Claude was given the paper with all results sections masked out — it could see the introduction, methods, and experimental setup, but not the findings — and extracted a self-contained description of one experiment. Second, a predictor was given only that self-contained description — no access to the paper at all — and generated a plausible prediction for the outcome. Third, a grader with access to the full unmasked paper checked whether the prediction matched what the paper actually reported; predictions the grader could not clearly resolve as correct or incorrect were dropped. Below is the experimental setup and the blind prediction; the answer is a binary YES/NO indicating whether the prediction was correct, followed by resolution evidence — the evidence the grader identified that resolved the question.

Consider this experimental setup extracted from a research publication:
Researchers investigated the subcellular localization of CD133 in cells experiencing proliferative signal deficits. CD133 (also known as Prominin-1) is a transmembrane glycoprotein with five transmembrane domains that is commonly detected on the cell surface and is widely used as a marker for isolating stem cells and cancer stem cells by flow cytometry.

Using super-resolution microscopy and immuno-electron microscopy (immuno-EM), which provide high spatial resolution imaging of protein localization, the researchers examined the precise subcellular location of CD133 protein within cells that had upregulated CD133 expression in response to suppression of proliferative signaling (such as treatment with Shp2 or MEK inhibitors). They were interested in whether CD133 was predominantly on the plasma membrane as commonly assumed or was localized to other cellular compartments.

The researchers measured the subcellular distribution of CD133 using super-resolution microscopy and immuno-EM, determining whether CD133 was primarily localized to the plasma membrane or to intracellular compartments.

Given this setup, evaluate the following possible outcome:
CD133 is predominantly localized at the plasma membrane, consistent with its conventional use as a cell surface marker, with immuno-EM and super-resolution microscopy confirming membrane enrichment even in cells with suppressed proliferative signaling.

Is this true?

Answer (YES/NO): NO